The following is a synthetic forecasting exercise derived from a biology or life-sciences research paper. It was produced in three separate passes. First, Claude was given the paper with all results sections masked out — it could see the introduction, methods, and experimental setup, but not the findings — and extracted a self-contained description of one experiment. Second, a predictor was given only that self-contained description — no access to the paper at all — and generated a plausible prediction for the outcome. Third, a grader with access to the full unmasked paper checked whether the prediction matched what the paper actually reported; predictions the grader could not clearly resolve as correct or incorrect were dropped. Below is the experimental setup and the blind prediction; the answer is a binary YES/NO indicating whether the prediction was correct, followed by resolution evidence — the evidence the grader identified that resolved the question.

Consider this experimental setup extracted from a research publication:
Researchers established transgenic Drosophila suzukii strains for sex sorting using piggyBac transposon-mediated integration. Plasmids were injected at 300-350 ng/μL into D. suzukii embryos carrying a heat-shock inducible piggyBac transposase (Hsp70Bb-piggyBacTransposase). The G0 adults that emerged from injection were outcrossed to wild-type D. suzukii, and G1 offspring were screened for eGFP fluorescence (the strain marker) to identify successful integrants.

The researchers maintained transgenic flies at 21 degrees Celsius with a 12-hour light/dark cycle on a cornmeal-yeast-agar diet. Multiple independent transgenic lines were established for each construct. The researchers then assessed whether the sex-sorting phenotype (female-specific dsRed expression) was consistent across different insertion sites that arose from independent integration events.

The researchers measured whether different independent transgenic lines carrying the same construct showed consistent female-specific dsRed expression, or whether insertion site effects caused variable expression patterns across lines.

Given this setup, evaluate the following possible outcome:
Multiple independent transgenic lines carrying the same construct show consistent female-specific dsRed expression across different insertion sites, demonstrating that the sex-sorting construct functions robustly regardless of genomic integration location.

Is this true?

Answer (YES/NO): NO